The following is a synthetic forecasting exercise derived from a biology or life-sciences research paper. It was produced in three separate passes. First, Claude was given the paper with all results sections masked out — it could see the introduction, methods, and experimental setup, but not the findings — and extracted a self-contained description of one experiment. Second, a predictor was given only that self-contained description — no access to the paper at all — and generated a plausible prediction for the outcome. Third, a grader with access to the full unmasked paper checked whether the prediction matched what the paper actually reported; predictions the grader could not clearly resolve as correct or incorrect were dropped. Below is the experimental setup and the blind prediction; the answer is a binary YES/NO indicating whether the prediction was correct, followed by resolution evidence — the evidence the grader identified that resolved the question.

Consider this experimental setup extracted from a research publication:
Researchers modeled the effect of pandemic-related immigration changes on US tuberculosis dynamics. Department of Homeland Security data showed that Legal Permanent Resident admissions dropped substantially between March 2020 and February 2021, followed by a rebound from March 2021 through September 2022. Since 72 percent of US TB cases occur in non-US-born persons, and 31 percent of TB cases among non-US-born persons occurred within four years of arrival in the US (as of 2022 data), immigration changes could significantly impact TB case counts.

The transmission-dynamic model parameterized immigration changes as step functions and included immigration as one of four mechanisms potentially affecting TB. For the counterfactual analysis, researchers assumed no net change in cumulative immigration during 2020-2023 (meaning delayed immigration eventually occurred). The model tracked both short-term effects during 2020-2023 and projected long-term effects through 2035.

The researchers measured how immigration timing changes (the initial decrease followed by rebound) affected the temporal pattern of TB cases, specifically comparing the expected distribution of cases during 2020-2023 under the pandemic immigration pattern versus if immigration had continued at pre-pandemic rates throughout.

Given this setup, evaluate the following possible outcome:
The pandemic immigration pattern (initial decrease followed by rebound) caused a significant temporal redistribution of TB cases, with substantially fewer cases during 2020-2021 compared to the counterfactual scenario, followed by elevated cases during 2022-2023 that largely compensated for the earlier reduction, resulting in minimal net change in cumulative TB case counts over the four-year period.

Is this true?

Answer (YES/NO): NO